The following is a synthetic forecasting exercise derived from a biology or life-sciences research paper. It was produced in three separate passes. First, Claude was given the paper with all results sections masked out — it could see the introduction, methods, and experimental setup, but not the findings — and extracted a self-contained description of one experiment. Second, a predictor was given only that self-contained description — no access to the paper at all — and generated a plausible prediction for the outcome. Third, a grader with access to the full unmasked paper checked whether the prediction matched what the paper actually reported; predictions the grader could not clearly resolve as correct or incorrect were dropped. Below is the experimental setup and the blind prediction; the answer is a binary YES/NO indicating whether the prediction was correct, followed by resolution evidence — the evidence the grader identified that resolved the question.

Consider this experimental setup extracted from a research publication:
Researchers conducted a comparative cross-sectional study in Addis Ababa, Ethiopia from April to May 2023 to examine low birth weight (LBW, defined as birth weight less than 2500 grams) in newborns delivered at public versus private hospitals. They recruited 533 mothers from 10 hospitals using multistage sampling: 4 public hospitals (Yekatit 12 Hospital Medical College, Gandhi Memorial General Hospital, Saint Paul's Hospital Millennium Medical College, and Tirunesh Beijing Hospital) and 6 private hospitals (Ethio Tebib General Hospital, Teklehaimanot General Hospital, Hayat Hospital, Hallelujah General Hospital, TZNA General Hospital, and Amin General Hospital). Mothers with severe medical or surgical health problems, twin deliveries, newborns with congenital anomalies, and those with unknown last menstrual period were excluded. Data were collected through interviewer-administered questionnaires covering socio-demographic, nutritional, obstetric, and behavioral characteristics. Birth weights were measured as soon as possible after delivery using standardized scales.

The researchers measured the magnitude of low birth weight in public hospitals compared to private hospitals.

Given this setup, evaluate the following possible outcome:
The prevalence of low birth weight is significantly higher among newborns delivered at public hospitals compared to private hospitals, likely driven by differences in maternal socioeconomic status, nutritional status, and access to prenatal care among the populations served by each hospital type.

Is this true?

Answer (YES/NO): YES